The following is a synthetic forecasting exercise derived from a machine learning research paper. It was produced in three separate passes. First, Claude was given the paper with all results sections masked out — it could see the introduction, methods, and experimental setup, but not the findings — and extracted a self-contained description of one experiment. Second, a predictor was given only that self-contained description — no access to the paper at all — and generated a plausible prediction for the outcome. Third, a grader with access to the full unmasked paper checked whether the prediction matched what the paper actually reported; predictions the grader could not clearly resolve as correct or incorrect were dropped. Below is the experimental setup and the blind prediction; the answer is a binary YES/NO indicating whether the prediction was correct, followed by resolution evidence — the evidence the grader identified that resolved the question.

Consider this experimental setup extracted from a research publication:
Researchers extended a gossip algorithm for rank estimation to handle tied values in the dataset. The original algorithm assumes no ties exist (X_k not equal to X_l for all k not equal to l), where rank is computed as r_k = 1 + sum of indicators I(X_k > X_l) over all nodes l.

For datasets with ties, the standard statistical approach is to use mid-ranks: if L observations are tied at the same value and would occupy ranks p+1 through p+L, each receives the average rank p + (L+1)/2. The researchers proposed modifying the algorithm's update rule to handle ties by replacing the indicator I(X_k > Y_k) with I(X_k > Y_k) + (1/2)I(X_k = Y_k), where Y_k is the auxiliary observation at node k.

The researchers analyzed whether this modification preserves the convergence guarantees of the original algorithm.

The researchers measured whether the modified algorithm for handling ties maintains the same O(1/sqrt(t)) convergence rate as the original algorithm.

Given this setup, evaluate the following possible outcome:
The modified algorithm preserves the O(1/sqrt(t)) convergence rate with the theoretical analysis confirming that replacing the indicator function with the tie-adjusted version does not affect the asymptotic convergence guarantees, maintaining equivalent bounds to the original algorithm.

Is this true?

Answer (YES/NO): YES